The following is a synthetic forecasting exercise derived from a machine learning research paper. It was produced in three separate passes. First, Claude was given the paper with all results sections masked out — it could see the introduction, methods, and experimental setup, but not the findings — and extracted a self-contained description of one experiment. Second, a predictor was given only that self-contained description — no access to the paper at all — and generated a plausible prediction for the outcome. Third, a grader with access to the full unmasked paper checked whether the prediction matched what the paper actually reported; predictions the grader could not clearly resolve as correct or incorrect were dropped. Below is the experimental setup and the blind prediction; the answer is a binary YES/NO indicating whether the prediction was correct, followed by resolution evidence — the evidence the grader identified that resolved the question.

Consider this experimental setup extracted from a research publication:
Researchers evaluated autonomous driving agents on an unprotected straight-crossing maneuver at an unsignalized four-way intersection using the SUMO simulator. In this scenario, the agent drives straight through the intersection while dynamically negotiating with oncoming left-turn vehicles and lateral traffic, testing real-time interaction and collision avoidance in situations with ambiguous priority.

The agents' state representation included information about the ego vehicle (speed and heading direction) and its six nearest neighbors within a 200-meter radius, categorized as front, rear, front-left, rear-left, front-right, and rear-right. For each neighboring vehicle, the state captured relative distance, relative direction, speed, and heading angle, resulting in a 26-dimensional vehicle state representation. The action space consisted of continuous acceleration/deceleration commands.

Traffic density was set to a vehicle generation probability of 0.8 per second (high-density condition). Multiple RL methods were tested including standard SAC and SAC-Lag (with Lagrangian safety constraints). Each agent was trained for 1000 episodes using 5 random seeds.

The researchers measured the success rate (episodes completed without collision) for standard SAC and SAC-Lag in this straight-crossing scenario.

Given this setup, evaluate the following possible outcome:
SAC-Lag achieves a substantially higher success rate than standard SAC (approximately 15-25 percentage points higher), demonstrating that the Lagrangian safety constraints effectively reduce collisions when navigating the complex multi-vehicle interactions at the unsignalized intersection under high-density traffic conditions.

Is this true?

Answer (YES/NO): NO